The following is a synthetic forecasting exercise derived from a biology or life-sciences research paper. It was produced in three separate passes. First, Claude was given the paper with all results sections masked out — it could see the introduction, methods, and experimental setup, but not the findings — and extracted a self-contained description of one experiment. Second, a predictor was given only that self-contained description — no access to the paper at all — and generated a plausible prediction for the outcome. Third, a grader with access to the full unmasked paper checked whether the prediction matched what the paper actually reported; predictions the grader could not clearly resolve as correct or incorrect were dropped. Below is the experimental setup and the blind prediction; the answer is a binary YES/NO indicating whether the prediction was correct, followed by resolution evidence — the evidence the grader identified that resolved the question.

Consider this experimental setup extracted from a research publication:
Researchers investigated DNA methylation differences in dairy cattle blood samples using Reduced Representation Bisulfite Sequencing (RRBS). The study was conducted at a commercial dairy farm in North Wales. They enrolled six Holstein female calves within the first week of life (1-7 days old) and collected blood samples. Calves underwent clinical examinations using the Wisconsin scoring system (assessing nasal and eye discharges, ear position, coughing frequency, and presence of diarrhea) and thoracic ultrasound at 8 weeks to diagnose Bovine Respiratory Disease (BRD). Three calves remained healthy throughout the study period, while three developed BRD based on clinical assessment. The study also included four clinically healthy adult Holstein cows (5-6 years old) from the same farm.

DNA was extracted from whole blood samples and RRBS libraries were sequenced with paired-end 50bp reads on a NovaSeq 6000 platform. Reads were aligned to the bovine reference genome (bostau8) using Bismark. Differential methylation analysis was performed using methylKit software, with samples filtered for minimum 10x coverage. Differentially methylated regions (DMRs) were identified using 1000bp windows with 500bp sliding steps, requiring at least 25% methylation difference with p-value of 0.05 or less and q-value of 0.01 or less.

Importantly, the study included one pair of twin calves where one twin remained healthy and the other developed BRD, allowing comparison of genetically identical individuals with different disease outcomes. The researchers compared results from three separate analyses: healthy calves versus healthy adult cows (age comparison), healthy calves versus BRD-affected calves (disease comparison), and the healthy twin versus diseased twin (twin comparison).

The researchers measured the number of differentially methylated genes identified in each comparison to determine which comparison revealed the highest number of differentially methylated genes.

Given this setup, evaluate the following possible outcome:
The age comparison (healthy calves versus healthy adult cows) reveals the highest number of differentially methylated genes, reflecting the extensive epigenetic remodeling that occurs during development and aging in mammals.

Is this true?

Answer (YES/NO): YES